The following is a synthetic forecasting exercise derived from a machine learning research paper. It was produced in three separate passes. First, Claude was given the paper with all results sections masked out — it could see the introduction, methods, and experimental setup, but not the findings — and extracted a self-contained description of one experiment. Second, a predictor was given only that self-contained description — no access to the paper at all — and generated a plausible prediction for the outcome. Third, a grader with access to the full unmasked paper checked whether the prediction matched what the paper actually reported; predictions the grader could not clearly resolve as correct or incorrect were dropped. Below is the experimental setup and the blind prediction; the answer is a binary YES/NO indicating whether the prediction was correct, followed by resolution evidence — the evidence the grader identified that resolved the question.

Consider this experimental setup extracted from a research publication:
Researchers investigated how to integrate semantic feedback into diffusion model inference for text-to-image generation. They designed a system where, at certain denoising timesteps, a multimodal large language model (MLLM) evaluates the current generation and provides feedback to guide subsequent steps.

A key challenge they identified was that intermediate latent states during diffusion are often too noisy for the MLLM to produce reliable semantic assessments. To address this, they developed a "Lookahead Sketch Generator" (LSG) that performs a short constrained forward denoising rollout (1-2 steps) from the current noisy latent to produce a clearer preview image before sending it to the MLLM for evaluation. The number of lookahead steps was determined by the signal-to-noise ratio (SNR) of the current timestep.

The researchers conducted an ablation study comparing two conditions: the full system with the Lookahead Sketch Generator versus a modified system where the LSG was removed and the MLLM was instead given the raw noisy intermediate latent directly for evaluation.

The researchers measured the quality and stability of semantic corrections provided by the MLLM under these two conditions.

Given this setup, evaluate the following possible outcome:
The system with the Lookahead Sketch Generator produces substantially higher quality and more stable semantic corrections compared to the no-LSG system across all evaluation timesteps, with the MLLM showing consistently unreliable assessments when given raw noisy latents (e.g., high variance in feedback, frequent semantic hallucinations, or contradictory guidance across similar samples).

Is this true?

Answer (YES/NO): NO